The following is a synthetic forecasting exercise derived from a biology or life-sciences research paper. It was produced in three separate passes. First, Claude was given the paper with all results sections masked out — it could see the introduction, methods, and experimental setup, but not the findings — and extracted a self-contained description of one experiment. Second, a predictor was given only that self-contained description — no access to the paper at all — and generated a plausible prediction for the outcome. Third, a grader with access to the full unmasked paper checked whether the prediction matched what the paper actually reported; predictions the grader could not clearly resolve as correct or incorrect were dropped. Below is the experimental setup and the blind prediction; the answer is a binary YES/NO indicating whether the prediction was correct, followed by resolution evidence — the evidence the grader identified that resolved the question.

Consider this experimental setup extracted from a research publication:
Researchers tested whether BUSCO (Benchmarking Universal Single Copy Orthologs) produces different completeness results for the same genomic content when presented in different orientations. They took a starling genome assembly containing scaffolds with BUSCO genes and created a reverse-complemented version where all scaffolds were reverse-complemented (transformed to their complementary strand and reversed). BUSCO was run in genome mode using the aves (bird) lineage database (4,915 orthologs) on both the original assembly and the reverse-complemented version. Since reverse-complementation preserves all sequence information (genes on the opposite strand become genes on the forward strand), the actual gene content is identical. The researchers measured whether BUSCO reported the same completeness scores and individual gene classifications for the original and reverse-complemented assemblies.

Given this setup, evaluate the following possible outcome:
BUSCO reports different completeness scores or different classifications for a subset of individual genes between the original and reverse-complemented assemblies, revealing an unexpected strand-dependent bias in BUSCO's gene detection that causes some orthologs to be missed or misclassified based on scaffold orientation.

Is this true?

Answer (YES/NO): YES